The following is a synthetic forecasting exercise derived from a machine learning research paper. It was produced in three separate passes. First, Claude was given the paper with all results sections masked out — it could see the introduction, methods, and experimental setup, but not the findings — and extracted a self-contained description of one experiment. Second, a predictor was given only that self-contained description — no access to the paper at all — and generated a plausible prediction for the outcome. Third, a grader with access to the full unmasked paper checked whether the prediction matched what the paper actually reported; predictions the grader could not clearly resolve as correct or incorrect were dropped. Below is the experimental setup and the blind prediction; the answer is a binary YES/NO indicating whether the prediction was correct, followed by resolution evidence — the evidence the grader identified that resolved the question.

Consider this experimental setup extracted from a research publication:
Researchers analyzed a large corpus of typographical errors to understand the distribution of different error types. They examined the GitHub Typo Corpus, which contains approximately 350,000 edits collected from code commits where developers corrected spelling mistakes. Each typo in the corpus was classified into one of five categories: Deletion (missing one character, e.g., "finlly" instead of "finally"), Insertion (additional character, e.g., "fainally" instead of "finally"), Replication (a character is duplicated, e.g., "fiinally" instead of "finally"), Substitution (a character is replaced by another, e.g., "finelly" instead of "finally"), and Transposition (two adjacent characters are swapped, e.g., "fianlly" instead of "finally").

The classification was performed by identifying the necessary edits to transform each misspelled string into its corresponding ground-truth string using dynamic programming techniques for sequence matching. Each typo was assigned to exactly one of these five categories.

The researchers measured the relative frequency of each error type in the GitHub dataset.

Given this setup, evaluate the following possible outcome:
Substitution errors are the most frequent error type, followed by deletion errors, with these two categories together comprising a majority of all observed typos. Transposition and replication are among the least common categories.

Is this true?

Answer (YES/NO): NO